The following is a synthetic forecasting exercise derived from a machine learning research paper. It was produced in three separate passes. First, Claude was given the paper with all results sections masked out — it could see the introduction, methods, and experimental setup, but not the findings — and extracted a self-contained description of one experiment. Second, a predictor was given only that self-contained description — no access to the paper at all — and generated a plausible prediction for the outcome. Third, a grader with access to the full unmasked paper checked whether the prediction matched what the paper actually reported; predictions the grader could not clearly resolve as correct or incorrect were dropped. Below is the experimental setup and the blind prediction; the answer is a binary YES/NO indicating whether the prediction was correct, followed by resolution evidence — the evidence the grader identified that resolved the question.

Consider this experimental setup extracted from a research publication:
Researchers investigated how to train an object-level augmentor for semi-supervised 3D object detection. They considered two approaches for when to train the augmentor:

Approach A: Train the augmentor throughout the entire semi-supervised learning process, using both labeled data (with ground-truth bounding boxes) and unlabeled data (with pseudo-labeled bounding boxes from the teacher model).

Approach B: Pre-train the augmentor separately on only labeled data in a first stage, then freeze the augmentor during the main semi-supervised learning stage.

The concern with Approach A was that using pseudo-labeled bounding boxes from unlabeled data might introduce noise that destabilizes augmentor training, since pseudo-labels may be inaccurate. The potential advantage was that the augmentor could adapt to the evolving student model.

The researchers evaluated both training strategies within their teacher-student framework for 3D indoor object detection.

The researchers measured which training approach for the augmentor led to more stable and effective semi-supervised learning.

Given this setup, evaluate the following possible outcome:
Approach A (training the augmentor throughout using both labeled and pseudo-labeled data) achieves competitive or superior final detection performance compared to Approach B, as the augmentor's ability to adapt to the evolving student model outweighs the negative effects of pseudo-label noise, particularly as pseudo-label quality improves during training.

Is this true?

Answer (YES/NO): NO